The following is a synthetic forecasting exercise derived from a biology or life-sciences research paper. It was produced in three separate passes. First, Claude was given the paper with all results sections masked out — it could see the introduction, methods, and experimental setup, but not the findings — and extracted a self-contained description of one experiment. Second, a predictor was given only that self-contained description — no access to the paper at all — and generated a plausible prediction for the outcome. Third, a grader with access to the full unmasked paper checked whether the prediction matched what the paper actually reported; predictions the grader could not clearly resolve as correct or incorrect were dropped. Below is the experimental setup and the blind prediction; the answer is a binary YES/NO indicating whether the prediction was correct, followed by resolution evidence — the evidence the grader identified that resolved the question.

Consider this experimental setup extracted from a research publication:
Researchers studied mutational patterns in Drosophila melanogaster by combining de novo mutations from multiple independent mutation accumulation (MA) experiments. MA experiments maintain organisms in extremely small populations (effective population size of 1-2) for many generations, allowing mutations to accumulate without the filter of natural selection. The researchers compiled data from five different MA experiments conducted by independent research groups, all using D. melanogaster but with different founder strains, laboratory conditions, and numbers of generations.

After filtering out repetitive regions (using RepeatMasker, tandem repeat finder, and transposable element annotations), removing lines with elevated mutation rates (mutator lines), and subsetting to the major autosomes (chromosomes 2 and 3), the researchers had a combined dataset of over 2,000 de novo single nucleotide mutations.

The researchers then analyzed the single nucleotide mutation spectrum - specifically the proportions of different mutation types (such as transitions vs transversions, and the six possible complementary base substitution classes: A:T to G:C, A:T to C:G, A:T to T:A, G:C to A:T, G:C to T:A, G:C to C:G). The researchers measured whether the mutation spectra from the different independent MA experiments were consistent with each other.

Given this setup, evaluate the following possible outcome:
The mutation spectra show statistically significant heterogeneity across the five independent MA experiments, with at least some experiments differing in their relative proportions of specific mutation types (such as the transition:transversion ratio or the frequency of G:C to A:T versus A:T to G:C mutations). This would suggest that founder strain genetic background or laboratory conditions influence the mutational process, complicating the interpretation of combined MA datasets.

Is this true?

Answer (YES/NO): NO